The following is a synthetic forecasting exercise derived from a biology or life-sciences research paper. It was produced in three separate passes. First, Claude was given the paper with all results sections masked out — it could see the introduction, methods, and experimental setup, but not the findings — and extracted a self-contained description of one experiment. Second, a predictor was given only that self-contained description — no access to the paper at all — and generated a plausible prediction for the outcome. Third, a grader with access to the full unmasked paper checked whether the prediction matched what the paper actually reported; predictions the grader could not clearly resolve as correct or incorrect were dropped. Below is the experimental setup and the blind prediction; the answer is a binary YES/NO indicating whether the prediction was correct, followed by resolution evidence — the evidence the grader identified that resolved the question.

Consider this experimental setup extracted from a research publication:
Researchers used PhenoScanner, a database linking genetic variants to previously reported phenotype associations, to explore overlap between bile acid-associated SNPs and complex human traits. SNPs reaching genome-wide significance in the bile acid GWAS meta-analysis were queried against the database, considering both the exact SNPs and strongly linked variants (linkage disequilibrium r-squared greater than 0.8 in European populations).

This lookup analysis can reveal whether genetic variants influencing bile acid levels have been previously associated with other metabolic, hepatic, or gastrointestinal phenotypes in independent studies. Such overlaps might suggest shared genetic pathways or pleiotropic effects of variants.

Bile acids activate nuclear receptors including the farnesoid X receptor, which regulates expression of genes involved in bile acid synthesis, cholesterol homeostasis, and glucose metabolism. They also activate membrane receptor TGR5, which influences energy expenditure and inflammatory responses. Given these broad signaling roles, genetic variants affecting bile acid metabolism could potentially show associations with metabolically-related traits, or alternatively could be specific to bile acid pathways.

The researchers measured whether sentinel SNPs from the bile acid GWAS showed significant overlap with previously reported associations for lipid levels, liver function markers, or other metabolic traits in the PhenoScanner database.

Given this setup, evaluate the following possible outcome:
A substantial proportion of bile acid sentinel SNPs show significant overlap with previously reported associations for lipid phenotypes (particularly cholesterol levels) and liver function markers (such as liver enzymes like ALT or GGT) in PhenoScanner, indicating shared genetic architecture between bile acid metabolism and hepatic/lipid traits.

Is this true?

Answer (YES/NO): NO